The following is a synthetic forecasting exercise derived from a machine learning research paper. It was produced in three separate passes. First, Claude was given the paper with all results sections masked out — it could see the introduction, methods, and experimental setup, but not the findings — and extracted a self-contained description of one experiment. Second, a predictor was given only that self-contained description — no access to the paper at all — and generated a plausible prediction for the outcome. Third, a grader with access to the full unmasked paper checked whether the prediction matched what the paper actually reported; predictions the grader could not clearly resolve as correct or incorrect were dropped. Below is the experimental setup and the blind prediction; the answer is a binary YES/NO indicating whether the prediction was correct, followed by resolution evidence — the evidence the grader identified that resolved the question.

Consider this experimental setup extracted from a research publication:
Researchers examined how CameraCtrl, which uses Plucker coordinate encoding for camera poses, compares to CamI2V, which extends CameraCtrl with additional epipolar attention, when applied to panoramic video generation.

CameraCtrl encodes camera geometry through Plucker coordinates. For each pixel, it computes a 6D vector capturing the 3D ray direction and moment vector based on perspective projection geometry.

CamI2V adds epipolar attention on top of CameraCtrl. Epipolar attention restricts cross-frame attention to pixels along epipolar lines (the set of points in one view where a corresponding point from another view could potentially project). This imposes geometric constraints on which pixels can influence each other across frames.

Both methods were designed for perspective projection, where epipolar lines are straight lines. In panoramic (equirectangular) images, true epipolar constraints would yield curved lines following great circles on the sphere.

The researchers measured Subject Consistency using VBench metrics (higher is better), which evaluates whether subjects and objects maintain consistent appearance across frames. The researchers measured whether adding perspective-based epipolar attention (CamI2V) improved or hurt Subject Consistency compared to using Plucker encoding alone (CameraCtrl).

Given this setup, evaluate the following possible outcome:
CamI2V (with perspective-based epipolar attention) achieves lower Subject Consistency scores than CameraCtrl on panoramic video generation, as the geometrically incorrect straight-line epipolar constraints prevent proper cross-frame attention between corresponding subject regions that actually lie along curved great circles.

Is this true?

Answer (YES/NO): NO